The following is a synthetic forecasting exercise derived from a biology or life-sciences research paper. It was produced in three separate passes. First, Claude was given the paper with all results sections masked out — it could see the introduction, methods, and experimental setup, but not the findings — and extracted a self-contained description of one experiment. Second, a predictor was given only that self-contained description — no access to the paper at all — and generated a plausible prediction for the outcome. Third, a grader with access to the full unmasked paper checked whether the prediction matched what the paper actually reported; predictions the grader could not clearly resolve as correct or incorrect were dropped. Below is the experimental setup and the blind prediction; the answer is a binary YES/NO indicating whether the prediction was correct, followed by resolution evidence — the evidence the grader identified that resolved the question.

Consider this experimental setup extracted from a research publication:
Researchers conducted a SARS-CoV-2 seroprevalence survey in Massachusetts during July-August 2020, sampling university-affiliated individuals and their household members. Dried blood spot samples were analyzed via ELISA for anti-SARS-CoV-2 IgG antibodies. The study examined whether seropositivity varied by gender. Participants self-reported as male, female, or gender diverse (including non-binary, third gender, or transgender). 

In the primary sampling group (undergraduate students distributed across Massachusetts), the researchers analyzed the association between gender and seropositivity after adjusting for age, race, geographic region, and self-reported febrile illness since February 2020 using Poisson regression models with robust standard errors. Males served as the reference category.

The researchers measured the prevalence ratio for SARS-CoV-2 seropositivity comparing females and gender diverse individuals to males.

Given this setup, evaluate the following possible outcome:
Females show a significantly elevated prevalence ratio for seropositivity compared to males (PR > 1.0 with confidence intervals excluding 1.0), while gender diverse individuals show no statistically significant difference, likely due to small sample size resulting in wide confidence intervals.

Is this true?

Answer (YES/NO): NO